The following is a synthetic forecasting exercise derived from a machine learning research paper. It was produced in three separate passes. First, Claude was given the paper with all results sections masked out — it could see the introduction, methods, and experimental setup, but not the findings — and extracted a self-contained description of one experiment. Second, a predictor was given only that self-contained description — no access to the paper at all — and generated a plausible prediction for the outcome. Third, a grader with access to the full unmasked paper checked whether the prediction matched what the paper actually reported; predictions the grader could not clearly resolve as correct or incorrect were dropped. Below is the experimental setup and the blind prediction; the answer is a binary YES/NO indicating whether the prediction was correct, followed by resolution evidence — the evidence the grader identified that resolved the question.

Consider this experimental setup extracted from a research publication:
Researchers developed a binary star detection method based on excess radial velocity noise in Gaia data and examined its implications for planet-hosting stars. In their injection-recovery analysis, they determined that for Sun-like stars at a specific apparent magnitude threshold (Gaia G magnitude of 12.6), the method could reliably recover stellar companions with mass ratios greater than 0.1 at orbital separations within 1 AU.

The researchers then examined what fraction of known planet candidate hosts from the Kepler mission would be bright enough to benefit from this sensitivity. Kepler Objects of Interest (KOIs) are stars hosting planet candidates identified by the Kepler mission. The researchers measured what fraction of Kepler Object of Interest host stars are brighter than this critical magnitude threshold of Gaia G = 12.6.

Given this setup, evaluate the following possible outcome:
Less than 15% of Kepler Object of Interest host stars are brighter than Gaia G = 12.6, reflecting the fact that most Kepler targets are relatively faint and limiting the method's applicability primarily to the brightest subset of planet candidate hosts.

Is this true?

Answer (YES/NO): NO